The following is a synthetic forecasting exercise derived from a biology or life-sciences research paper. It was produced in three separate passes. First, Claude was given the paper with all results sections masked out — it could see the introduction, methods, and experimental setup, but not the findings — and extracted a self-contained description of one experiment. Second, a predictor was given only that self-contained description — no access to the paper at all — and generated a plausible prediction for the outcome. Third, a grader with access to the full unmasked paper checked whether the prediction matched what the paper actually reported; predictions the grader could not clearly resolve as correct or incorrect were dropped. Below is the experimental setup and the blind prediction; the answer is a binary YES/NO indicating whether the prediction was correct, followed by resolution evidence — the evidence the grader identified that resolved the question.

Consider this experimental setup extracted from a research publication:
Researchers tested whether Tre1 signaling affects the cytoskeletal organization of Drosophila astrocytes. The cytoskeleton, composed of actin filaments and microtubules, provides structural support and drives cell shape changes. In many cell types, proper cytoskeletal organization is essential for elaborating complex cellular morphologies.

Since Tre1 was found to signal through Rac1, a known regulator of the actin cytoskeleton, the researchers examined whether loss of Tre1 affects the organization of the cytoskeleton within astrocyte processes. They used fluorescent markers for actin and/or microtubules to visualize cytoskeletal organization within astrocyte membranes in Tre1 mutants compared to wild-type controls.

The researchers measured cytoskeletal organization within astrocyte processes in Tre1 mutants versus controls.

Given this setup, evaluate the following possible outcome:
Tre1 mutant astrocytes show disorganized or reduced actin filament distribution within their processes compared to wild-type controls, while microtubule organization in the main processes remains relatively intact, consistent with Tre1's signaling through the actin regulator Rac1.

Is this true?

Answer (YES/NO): NO